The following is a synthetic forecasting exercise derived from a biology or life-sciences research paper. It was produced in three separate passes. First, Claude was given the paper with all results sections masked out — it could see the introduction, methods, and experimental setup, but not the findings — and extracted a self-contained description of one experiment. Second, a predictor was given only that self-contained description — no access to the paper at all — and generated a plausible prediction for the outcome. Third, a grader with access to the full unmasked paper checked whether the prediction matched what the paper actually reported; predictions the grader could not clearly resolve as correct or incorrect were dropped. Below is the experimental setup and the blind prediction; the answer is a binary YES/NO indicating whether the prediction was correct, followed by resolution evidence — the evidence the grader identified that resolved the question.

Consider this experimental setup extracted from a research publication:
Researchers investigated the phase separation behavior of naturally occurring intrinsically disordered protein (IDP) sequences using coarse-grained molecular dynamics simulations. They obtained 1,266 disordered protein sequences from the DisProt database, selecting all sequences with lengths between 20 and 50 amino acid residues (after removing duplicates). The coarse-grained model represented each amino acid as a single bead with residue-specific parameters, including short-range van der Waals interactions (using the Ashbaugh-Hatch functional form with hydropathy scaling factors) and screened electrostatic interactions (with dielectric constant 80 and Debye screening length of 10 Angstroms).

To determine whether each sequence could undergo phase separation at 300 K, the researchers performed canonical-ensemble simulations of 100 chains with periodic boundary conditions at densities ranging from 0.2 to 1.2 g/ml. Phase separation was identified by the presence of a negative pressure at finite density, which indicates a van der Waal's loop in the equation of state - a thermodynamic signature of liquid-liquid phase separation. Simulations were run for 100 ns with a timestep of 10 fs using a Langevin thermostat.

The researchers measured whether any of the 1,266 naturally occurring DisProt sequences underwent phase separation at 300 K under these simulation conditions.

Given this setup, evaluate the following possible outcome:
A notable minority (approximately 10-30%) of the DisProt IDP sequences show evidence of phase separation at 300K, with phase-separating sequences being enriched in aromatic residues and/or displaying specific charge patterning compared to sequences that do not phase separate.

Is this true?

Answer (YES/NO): NO